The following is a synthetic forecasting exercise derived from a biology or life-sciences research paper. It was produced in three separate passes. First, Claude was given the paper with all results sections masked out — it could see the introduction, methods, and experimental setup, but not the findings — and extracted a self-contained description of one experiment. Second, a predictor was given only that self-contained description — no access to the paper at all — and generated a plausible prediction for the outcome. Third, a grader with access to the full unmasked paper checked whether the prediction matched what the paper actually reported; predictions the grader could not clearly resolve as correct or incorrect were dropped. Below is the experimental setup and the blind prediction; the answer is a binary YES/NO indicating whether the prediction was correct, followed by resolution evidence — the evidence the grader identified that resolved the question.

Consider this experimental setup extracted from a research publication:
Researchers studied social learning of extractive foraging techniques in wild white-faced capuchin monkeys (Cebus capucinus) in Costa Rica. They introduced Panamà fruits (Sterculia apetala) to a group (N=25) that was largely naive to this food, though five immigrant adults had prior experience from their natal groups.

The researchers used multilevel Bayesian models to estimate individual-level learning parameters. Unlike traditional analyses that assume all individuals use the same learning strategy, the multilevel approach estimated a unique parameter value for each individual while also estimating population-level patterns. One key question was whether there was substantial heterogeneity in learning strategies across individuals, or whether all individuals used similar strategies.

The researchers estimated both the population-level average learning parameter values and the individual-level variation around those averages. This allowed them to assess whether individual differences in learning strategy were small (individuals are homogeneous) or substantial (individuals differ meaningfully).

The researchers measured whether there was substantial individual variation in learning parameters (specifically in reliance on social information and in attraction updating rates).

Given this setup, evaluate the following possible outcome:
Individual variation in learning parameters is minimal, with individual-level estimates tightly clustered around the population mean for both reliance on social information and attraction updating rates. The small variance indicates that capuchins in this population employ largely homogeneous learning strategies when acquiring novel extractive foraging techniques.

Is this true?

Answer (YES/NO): NO